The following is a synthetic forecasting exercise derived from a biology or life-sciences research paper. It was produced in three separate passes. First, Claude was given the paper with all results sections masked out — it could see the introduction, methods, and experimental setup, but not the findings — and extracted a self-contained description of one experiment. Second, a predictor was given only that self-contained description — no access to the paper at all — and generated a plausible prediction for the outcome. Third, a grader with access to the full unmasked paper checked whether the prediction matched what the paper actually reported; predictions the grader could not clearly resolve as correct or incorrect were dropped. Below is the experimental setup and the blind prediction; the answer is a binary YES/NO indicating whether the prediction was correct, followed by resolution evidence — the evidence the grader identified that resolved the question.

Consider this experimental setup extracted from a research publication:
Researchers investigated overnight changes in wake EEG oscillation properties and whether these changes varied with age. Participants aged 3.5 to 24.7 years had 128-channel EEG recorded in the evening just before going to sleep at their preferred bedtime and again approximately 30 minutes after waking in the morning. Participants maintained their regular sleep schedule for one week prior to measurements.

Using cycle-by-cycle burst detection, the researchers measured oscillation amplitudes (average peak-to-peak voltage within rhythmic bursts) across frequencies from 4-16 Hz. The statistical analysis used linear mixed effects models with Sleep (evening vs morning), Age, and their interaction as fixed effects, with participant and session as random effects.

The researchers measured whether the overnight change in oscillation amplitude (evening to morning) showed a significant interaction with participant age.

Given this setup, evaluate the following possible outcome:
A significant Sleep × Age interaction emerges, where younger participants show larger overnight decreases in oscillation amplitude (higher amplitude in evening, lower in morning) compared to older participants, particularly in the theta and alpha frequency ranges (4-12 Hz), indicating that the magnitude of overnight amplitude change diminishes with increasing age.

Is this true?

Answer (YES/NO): NO